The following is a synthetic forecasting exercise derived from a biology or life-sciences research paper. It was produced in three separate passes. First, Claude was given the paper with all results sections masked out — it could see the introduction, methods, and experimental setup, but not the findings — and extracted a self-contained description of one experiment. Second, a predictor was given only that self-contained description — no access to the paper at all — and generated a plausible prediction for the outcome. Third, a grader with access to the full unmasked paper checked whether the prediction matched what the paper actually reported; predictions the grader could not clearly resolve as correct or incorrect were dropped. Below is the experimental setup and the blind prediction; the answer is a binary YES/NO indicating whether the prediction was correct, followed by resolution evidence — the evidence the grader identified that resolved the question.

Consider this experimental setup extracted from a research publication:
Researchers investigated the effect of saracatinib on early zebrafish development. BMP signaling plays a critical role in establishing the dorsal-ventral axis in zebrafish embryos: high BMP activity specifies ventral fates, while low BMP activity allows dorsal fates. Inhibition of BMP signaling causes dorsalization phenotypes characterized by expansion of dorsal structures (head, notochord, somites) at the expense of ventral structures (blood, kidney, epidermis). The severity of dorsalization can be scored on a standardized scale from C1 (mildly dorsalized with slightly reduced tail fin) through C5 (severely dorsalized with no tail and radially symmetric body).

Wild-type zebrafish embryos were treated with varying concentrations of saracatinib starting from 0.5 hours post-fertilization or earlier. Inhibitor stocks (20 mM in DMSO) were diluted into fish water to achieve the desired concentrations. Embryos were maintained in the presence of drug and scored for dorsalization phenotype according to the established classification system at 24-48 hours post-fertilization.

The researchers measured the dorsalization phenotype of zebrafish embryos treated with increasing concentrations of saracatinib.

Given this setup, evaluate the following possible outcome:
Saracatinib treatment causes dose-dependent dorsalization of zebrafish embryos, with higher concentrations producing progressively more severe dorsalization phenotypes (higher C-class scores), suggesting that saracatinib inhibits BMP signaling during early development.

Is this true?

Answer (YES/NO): YES